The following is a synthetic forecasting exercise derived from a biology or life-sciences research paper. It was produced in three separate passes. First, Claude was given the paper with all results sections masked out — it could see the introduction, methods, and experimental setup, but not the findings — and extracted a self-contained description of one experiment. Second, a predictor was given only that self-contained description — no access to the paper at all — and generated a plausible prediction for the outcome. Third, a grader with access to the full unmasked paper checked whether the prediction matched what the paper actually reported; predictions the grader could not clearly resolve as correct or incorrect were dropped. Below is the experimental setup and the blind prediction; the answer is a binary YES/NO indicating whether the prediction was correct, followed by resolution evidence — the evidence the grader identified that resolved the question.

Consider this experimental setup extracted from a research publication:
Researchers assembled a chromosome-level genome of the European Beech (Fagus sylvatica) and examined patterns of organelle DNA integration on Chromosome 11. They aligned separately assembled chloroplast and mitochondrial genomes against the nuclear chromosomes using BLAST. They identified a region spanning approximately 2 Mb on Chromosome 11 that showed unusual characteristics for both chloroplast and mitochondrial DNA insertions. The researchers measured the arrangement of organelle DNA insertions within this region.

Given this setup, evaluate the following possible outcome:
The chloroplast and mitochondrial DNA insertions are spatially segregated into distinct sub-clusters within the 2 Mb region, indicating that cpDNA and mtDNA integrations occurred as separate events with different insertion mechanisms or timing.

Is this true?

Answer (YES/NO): YES